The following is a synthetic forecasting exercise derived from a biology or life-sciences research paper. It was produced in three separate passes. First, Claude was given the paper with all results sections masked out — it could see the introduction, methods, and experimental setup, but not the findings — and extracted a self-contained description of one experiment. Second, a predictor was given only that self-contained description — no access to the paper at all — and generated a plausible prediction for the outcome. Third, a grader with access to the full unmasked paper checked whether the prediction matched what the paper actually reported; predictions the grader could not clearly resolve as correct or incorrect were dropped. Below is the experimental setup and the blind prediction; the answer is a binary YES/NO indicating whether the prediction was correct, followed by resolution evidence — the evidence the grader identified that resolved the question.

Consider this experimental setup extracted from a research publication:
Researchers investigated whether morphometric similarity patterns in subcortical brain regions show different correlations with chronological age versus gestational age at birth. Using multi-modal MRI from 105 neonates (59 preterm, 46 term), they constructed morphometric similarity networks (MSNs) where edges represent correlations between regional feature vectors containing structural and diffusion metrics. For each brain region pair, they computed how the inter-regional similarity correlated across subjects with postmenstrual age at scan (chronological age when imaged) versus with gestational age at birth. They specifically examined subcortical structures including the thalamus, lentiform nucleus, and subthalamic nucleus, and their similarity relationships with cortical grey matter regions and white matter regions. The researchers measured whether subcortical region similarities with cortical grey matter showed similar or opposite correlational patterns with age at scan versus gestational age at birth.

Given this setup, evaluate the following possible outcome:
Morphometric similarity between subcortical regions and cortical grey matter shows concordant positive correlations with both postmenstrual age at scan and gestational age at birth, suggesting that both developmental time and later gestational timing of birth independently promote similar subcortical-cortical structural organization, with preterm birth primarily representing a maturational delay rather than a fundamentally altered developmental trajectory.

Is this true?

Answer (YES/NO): NO